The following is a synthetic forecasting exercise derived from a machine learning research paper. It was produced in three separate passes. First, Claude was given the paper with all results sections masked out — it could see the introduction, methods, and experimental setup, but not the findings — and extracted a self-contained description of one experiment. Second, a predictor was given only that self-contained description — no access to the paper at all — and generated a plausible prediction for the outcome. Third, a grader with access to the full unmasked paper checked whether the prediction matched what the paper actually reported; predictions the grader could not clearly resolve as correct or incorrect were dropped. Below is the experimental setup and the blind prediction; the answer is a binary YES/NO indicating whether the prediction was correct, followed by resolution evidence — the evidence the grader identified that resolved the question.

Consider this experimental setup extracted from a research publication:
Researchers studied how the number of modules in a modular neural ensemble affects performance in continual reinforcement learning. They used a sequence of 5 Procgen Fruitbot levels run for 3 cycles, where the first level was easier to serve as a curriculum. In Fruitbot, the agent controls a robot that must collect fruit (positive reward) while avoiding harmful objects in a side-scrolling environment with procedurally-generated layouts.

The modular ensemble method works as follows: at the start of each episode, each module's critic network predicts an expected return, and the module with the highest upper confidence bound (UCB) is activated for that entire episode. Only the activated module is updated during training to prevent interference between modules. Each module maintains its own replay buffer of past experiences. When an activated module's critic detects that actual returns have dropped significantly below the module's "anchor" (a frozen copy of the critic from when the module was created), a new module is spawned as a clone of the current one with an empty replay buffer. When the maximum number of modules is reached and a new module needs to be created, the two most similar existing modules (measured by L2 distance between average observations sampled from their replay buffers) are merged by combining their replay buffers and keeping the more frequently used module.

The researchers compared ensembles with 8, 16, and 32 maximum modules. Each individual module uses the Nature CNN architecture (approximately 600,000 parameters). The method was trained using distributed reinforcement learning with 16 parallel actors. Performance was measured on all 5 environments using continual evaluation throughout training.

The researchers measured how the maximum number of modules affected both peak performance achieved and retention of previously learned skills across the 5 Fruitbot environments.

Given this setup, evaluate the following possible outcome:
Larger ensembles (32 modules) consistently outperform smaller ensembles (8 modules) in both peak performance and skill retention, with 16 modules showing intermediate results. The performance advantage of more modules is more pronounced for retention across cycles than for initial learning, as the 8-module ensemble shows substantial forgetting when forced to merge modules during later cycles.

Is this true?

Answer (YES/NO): NO